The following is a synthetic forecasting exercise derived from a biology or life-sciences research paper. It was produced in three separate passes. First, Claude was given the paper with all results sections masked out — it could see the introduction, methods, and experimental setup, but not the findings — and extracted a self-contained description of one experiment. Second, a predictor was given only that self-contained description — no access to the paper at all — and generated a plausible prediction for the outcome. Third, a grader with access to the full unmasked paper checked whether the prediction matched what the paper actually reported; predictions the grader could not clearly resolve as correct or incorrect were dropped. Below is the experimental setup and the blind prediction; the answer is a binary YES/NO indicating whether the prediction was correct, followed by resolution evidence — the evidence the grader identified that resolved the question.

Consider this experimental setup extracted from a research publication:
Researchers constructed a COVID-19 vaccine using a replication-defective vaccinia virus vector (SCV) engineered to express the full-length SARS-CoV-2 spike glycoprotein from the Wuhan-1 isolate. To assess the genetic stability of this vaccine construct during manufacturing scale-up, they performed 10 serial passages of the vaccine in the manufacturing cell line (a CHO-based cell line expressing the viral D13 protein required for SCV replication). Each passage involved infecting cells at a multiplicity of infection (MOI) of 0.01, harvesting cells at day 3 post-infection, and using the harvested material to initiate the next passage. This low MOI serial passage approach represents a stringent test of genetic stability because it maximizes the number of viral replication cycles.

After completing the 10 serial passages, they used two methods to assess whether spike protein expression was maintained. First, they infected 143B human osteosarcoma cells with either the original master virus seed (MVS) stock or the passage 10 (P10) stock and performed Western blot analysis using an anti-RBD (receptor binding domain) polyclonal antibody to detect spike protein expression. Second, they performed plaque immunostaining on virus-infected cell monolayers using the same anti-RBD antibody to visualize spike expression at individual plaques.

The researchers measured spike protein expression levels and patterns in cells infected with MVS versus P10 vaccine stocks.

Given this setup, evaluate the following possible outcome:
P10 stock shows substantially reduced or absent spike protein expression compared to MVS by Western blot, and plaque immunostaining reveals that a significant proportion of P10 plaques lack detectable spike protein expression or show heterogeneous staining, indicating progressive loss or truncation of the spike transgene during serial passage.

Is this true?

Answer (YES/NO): NO